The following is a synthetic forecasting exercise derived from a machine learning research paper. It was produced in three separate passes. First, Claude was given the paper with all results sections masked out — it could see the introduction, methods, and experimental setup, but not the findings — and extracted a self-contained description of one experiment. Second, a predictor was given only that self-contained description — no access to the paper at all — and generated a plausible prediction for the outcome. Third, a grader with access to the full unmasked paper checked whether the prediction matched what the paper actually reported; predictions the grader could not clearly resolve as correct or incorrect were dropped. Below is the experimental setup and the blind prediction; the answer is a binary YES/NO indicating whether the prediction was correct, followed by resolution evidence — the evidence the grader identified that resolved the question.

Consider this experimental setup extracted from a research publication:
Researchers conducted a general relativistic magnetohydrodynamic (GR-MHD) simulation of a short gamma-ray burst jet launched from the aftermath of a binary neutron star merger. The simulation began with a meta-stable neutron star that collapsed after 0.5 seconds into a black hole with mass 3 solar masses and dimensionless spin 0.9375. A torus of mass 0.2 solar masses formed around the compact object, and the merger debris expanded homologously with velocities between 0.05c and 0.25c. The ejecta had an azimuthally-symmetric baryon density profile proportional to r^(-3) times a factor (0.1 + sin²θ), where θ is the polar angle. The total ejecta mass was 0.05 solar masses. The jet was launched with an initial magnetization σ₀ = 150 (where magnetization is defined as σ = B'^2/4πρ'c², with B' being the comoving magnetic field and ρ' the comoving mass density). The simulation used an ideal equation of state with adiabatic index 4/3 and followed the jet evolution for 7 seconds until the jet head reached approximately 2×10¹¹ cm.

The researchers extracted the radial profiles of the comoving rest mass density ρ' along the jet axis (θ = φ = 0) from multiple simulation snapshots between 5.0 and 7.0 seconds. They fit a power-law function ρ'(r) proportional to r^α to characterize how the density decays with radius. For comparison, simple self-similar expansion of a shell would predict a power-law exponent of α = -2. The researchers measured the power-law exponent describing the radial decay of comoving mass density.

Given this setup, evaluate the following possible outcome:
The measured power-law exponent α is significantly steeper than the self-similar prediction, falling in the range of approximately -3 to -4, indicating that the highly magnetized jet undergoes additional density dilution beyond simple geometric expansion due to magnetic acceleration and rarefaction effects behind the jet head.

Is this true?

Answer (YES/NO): YES